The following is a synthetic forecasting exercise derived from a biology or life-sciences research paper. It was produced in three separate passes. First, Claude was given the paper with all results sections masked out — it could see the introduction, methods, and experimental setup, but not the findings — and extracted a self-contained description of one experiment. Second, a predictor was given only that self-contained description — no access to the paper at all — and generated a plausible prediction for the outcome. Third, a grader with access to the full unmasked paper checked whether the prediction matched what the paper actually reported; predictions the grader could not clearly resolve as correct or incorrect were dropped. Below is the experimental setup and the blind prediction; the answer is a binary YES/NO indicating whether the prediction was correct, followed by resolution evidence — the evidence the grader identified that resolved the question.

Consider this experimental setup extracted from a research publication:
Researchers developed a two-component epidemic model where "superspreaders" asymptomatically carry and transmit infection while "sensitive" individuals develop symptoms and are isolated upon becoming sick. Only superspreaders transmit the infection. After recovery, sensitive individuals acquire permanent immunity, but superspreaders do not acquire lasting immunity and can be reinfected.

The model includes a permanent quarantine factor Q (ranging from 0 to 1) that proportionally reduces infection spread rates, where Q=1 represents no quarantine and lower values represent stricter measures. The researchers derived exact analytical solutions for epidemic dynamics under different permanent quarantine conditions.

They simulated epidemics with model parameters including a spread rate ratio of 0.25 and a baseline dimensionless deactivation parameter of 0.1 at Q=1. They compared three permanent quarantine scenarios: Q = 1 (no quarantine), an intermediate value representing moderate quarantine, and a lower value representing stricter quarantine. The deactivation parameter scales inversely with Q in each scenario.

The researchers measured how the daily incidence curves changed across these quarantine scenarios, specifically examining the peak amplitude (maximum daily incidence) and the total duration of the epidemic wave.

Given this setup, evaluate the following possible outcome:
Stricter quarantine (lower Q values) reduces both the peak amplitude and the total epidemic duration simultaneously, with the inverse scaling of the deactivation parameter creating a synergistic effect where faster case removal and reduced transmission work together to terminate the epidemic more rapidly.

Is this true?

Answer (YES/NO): NO